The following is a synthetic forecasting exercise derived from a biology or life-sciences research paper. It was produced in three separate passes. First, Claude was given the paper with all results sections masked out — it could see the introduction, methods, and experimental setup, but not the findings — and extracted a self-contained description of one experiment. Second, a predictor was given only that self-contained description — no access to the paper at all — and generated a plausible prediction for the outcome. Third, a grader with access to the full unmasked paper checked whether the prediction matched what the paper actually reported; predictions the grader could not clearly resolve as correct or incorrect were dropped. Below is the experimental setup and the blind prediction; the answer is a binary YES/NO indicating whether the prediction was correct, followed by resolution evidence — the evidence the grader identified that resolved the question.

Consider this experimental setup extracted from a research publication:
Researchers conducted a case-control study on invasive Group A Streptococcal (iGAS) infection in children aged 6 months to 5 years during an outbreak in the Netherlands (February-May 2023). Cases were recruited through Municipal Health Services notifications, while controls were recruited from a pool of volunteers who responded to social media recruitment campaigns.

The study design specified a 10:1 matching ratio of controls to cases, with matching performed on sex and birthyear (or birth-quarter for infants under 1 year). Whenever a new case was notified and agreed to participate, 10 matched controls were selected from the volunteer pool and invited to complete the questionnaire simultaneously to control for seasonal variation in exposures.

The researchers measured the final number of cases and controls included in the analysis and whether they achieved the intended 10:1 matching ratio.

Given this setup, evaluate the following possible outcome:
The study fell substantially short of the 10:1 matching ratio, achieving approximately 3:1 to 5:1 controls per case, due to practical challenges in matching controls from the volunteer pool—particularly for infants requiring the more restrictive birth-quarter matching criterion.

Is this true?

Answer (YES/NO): NO